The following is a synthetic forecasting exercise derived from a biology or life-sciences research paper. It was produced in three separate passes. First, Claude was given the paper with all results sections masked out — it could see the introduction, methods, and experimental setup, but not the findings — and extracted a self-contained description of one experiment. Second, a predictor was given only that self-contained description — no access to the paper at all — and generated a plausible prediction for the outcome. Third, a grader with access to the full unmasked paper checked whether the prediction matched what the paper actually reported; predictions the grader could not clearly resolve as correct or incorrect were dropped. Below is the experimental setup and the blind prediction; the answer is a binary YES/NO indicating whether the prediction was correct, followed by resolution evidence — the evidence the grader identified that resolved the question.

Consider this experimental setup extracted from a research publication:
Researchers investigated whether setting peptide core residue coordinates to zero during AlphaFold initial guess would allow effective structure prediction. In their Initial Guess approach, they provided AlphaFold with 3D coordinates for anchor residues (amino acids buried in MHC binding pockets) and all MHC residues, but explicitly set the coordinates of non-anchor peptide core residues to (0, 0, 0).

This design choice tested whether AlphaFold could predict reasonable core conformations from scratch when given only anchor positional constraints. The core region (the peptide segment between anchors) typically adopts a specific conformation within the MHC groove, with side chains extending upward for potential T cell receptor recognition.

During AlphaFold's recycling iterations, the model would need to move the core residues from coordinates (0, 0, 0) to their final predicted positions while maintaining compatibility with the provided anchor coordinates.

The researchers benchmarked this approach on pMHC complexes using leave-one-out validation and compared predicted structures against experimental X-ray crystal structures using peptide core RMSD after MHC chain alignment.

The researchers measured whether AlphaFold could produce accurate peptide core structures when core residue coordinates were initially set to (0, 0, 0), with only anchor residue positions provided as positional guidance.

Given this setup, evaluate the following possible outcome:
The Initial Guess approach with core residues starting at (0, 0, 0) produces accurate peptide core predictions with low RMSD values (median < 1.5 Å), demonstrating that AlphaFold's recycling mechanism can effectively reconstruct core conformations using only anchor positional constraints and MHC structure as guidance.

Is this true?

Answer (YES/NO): YES